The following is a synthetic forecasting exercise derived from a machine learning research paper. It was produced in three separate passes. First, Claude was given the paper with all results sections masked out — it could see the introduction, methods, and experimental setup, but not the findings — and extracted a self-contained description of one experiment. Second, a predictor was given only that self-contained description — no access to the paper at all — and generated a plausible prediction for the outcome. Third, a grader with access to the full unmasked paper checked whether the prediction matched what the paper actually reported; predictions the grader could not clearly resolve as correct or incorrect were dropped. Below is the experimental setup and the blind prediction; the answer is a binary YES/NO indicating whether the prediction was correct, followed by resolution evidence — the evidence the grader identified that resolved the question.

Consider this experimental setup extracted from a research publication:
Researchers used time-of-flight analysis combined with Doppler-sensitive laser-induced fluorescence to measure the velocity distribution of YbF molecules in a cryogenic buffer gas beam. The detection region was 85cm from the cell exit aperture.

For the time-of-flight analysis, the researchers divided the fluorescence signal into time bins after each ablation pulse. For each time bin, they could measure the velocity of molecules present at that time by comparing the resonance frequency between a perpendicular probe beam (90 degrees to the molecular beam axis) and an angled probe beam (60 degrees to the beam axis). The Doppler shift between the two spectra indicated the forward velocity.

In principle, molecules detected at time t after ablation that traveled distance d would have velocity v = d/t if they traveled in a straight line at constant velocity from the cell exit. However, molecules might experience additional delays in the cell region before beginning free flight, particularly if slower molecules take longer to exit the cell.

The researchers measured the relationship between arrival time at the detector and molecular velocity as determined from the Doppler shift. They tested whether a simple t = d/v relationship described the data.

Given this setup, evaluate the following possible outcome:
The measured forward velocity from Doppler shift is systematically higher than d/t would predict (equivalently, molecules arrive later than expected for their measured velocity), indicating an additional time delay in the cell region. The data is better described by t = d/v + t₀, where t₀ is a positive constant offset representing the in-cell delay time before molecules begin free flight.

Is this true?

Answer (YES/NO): NO